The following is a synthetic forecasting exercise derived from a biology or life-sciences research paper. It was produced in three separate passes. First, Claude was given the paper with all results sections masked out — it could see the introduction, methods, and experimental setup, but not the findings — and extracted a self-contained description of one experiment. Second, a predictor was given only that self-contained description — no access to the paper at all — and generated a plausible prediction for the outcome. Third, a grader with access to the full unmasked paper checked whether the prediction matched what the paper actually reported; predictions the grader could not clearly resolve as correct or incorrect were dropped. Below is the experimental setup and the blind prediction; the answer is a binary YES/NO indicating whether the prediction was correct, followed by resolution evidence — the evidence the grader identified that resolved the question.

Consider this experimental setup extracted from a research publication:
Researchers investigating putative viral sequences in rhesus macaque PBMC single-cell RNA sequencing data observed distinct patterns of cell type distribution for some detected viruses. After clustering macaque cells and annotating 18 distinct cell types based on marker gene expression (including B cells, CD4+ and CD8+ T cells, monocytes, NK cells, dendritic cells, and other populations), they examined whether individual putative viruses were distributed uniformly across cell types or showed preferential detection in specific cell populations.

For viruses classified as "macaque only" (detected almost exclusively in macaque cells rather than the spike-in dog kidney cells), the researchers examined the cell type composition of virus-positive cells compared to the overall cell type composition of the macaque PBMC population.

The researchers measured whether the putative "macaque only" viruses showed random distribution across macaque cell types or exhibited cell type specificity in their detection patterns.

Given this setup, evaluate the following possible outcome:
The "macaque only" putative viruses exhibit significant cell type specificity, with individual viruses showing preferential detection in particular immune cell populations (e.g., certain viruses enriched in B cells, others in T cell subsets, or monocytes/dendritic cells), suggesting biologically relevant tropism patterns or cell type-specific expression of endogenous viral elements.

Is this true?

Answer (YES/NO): YES